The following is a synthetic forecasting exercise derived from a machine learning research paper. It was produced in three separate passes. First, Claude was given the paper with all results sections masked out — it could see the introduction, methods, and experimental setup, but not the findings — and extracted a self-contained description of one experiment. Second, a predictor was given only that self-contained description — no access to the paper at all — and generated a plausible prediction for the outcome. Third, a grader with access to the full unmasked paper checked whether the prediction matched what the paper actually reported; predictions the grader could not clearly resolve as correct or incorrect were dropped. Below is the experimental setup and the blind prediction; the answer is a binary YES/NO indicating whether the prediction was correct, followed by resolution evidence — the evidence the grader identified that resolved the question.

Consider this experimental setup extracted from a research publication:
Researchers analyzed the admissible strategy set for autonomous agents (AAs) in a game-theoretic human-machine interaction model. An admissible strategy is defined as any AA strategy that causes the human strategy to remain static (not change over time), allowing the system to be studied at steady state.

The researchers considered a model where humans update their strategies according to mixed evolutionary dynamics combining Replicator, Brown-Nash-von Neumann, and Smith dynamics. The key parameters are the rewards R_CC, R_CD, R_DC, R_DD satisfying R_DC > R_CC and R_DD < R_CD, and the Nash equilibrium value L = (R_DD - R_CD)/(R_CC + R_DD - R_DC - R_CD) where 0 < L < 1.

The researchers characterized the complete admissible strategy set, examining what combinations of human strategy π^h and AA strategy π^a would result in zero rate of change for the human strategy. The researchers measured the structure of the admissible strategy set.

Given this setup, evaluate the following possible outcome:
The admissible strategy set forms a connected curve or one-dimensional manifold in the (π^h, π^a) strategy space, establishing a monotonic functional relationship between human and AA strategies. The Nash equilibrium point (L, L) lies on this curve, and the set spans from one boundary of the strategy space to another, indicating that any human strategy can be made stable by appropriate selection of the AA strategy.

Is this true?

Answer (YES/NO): NO